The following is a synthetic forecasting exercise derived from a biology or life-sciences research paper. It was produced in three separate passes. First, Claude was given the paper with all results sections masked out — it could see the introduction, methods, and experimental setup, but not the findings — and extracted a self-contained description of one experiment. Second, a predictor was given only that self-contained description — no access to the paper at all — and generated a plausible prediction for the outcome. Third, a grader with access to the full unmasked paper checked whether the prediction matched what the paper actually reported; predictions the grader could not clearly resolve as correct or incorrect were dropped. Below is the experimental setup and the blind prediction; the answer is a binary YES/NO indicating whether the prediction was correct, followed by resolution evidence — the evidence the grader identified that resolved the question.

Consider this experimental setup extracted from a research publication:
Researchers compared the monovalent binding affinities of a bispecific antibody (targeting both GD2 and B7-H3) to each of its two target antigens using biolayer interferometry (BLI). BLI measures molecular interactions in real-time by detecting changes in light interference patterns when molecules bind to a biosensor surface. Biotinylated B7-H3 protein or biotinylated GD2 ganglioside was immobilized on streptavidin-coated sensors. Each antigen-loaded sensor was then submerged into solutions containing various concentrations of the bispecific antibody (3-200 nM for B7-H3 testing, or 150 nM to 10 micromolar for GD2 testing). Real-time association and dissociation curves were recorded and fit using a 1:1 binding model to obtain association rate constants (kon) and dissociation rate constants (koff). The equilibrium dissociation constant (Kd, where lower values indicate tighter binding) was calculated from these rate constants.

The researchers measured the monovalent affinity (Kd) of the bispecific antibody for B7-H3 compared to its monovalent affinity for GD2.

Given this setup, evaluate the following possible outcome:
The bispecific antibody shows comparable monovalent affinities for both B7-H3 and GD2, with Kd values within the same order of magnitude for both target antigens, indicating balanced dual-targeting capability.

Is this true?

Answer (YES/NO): NO